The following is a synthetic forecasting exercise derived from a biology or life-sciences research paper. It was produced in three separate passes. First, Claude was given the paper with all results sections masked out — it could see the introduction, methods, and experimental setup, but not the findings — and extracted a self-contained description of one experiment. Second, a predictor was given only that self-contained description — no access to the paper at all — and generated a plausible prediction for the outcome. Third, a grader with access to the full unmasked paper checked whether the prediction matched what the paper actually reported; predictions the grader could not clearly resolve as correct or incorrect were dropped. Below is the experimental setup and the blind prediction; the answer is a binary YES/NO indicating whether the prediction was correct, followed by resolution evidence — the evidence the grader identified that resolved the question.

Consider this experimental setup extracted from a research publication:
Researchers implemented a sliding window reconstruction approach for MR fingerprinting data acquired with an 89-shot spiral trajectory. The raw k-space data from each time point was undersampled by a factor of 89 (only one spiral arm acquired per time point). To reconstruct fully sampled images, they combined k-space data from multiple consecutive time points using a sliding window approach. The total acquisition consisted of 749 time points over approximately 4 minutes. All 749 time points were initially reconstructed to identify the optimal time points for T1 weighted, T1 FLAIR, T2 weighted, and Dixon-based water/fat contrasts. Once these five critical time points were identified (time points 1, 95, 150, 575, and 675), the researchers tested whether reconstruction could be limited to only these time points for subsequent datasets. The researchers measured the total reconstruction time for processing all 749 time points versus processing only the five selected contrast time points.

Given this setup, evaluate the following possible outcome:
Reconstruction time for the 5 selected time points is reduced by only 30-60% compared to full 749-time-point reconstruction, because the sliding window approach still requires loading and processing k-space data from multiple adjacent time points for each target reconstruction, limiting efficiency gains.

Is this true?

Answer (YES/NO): NO